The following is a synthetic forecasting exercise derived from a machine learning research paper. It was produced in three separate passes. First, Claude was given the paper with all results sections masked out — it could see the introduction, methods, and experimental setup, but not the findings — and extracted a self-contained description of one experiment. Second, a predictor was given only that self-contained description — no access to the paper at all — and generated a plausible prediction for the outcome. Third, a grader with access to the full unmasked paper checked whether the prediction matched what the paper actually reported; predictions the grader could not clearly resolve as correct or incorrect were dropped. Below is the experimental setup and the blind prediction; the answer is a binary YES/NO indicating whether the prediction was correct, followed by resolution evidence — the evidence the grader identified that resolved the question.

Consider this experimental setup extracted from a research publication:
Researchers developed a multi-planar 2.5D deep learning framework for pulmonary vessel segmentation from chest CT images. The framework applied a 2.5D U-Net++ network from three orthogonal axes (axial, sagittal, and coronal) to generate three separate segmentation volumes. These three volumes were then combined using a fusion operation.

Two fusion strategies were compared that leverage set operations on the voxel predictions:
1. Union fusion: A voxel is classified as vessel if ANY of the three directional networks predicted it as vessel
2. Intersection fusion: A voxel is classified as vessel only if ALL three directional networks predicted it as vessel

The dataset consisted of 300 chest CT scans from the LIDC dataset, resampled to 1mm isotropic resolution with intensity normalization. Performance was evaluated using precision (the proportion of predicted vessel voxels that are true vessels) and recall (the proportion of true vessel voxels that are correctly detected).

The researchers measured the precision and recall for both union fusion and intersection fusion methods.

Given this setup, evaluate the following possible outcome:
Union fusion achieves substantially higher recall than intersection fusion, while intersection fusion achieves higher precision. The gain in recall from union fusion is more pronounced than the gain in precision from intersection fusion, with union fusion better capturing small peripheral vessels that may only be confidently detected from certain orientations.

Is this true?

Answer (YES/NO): NO